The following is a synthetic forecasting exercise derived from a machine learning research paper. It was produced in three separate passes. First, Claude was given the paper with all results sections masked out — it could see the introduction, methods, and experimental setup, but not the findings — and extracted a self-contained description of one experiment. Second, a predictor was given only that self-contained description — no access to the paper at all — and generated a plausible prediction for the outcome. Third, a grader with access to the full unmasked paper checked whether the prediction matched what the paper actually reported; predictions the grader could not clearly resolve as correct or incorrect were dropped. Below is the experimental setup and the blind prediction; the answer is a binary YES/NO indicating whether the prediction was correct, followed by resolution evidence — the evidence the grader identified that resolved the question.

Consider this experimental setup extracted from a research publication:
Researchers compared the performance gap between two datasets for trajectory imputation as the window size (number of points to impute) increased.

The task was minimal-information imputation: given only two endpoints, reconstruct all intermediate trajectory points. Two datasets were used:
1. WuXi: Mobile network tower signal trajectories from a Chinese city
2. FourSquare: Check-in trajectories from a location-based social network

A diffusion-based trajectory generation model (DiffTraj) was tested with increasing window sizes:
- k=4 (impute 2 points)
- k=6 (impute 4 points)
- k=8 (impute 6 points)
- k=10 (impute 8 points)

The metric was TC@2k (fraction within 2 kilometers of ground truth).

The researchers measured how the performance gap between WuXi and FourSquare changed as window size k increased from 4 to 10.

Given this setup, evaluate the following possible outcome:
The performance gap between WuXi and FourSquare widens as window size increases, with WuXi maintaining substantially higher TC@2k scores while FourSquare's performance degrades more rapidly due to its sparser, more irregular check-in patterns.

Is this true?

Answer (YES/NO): YES